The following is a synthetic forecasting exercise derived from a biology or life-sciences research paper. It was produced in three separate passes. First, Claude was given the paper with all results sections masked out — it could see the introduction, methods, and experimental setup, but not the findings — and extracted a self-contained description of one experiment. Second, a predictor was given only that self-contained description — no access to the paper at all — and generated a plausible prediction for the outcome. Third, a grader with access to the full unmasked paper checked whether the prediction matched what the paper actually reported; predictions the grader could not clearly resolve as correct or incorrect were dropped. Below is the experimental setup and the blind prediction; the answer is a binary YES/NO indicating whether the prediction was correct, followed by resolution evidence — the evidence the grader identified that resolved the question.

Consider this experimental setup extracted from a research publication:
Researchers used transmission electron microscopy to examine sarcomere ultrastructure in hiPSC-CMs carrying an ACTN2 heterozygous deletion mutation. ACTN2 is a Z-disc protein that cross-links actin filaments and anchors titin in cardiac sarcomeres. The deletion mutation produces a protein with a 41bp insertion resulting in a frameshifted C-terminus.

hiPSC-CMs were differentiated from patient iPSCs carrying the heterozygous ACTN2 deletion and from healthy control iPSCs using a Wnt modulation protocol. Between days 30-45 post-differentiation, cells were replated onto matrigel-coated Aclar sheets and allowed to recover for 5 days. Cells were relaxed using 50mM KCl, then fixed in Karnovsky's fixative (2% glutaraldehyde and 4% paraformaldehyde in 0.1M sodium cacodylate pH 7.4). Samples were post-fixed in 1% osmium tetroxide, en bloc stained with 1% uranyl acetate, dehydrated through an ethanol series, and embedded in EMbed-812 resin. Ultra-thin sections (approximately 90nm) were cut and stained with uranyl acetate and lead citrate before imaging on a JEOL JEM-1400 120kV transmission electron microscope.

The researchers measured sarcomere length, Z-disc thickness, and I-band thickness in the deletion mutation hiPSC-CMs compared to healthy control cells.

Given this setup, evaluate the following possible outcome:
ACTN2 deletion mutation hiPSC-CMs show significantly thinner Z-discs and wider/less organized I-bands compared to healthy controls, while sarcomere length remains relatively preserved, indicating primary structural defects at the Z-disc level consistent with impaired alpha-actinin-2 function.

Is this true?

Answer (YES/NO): NO